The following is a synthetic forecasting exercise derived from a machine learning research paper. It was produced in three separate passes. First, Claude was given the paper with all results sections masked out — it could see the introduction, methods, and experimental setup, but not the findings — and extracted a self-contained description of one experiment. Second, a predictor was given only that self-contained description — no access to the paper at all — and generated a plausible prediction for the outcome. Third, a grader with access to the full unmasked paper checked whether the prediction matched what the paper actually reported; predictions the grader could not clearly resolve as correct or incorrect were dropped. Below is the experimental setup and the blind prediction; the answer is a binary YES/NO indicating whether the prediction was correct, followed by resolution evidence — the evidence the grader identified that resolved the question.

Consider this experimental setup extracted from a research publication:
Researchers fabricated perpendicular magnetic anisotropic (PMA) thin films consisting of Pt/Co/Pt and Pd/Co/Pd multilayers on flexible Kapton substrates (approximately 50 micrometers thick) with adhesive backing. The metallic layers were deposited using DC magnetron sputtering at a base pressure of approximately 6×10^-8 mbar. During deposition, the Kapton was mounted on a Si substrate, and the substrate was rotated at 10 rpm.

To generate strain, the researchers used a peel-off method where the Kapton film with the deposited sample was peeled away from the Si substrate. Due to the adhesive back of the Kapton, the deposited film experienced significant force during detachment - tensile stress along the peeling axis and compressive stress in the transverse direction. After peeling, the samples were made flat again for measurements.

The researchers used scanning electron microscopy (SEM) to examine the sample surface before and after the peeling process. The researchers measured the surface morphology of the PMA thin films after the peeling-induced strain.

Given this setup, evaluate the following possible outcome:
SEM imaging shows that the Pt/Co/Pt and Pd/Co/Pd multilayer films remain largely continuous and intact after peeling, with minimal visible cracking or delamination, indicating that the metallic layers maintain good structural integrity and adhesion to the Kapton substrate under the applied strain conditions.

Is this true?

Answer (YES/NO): NO